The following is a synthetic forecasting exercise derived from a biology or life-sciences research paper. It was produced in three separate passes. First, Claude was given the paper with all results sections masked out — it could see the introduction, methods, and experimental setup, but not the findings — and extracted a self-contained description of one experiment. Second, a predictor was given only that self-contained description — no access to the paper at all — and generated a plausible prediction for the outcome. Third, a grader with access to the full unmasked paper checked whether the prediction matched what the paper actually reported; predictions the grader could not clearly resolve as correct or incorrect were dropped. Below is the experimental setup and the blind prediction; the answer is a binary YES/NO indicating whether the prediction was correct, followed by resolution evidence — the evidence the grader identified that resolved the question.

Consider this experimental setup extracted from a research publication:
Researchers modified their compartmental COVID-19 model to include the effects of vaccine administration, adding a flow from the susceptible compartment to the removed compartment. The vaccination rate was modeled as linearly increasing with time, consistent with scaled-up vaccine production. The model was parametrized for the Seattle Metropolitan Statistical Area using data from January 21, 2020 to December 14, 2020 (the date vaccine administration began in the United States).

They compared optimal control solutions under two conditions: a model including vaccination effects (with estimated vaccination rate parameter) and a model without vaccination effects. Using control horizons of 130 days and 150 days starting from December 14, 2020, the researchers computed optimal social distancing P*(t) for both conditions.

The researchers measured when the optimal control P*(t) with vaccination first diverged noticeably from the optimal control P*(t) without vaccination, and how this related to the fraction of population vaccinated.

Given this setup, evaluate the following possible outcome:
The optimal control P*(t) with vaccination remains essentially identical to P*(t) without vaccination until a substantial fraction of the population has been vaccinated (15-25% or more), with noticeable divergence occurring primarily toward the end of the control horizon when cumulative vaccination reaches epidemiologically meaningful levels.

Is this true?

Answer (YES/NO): NO